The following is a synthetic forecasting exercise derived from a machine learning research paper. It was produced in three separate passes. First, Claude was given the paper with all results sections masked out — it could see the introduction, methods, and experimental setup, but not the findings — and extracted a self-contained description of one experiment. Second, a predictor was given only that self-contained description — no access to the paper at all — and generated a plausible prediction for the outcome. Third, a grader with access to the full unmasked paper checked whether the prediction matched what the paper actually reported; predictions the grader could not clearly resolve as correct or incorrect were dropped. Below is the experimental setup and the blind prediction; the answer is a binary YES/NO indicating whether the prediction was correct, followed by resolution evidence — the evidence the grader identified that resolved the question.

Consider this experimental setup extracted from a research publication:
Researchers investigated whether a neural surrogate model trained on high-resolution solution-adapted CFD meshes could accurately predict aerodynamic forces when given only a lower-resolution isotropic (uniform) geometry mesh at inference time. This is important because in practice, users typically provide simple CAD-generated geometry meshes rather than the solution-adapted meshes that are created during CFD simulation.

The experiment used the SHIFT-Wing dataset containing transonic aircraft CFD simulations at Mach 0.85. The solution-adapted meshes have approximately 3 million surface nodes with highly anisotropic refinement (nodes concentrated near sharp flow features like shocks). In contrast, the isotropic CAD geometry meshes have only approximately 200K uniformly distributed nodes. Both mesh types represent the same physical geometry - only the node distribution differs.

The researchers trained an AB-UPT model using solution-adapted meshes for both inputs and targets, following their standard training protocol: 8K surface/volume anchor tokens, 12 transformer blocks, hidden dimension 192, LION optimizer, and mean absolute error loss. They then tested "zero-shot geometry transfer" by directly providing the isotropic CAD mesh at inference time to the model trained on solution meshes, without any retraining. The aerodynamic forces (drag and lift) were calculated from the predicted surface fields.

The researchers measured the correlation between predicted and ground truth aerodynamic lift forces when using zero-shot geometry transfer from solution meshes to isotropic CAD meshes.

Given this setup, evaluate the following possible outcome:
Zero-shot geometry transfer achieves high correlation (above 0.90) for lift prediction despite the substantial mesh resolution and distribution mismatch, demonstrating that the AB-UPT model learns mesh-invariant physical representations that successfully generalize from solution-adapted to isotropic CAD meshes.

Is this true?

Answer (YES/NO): NO